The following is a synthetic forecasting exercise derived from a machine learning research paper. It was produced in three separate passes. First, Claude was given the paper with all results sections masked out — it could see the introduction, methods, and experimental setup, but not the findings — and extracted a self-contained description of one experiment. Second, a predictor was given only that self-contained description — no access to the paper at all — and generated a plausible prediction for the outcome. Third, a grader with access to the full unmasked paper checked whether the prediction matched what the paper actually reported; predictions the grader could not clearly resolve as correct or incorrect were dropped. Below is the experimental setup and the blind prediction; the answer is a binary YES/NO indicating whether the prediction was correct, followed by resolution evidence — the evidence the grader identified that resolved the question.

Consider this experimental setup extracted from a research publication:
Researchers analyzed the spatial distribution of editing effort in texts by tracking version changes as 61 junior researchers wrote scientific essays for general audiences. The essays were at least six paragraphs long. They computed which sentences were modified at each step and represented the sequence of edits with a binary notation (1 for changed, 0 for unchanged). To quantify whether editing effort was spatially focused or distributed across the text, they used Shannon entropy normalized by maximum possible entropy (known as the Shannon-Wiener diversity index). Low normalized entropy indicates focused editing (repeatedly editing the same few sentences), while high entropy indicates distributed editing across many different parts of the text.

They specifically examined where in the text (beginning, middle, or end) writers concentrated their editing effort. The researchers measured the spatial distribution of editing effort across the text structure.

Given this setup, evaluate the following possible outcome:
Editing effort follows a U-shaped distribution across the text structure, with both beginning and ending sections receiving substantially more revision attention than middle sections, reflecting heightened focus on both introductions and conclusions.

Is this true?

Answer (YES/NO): NO